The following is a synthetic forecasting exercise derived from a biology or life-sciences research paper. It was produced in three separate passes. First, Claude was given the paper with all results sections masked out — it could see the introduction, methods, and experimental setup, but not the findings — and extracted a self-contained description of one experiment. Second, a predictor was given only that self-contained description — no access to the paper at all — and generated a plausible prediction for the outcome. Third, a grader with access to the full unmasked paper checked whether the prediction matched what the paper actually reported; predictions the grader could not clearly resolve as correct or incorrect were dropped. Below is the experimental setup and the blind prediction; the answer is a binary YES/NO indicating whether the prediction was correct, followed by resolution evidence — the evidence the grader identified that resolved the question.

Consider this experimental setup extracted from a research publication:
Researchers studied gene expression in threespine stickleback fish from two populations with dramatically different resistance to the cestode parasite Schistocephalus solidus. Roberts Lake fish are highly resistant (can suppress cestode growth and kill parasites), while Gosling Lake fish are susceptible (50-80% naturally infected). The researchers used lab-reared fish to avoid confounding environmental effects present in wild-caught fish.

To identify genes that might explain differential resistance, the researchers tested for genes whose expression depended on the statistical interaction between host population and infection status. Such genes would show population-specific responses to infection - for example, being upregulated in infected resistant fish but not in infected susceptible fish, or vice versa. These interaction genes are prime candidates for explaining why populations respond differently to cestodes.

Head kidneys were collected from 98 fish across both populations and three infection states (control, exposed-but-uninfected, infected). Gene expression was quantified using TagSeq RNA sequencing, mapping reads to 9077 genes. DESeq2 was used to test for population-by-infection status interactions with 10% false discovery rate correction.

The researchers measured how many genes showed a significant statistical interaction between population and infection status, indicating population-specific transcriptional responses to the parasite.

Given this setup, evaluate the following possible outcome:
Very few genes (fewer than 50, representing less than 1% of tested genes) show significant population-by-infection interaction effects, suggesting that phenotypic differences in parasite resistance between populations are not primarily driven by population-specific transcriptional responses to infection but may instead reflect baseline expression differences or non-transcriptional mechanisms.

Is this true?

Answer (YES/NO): YES